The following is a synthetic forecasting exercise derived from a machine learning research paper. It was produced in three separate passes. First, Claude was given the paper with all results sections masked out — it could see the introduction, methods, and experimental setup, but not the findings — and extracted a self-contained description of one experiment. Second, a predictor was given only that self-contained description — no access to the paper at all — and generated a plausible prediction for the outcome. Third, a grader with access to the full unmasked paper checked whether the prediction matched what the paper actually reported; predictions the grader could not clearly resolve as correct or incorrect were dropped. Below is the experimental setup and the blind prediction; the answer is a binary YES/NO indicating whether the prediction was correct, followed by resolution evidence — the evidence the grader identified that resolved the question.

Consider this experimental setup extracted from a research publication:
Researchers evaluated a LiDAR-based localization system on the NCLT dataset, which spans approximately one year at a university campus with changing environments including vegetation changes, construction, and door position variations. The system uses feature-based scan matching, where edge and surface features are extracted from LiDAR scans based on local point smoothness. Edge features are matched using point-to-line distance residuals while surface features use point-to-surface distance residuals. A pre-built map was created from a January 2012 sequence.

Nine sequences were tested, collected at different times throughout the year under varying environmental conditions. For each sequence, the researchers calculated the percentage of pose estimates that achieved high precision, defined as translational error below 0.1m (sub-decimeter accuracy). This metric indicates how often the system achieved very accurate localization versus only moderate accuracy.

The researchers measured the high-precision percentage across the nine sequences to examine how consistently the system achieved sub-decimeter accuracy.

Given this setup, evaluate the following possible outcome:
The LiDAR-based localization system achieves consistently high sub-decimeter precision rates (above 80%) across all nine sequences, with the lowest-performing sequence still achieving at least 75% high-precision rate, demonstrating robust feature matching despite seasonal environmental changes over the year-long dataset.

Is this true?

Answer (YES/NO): NO